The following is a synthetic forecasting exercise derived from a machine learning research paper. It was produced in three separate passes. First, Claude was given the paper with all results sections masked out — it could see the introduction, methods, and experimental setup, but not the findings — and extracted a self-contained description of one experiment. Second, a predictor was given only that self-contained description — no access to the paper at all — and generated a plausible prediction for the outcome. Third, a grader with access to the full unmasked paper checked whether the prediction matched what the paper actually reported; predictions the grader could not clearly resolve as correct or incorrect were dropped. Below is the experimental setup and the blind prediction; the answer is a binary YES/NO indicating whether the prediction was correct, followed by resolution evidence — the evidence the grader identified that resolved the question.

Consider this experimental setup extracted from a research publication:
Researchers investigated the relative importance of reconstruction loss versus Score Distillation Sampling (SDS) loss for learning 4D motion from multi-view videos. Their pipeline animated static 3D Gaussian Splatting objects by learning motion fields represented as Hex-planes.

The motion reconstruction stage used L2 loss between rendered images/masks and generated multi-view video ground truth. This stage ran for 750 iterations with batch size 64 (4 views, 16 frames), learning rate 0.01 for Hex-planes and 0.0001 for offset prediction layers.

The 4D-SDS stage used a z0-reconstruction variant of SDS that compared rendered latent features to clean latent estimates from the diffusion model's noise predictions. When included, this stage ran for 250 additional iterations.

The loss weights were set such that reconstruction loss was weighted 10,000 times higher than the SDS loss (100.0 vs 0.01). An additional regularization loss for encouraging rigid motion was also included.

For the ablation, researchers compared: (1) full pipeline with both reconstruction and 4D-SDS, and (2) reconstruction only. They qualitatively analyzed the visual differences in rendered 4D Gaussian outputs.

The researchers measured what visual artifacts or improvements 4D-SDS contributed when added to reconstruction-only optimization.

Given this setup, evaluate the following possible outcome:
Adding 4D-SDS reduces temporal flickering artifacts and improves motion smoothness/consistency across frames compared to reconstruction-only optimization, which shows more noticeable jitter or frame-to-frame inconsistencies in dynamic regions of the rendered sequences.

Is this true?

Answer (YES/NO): NO